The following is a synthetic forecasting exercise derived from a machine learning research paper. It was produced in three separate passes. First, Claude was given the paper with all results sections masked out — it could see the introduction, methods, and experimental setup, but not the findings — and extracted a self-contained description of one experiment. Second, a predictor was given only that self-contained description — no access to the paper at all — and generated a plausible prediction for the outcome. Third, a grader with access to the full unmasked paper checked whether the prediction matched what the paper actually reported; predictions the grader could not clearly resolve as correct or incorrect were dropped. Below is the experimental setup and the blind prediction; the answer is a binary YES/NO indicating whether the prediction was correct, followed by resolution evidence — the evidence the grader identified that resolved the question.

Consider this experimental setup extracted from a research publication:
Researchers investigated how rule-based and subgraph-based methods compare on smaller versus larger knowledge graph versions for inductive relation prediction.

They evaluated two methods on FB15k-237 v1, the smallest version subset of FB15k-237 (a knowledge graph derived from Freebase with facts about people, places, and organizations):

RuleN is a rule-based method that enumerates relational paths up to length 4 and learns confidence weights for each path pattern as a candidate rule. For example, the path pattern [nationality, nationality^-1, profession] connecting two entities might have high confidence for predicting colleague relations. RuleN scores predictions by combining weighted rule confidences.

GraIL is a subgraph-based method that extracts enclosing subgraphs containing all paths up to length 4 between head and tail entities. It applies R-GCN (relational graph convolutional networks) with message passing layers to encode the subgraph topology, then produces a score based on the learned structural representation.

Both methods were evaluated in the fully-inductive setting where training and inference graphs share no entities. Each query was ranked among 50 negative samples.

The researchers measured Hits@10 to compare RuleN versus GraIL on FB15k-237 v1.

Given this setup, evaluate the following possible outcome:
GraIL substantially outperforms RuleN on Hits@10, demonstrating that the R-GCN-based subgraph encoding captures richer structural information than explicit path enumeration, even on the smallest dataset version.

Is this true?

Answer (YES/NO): YES